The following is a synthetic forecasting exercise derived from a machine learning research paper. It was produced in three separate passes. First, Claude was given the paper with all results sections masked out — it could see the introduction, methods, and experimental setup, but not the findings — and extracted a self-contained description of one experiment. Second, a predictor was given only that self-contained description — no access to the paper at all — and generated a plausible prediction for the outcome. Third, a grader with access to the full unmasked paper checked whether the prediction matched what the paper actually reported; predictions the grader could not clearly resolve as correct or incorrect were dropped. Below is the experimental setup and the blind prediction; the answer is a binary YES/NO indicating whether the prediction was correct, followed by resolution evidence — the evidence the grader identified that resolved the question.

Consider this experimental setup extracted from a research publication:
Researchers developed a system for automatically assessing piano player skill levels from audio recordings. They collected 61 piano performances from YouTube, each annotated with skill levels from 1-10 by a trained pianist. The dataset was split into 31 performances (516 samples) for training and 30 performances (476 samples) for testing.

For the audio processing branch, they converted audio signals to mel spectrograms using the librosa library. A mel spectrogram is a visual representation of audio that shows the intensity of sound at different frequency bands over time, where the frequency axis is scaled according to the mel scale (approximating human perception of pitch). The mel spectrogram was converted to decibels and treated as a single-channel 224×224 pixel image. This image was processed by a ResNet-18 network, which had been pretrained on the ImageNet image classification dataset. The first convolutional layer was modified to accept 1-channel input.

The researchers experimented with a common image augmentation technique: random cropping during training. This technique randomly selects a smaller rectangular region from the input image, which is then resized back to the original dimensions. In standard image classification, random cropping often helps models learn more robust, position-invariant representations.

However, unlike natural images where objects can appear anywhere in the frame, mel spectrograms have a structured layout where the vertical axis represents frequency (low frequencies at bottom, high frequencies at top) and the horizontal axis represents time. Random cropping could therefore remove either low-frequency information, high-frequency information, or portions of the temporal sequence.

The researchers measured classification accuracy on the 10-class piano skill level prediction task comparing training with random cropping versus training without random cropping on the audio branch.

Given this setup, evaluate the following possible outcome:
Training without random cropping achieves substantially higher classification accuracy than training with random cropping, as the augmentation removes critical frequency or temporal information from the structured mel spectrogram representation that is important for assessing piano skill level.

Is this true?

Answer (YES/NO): YES